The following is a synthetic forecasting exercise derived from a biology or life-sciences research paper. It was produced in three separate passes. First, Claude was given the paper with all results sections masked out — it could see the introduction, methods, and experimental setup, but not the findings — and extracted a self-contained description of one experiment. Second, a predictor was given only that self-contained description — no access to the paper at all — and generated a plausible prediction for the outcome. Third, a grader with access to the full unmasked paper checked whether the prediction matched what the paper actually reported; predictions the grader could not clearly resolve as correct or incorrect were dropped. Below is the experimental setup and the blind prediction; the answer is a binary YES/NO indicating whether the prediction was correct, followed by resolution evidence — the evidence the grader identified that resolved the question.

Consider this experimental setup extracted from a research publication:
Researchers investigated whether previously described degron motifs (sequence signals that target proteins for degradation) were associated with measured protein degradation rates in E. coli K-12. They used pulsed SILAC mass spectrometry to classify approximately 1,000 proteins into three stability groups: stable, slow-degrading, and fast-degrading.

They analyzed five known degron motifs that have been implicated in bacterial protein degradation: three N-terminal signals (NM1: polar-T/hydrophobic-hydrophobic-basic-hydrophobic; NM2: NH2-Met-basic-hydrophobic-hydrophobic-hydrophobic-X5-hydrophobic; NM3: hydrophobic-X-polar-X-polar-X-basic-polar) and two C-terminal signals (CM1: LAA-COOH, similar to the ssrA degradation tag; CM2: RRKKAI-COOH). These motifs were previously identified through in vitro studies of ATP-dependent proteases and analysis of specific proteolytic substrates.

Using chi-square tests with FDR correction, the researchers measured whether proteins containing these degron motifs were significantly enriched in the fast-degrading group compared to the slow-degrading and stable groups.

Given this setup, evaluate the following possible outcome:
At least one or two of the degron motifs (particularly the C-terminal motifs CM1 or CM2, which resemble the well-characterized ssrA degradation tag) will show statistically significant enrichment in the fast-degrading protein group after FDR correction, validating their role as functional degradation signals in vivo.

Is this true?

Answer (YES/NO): NO